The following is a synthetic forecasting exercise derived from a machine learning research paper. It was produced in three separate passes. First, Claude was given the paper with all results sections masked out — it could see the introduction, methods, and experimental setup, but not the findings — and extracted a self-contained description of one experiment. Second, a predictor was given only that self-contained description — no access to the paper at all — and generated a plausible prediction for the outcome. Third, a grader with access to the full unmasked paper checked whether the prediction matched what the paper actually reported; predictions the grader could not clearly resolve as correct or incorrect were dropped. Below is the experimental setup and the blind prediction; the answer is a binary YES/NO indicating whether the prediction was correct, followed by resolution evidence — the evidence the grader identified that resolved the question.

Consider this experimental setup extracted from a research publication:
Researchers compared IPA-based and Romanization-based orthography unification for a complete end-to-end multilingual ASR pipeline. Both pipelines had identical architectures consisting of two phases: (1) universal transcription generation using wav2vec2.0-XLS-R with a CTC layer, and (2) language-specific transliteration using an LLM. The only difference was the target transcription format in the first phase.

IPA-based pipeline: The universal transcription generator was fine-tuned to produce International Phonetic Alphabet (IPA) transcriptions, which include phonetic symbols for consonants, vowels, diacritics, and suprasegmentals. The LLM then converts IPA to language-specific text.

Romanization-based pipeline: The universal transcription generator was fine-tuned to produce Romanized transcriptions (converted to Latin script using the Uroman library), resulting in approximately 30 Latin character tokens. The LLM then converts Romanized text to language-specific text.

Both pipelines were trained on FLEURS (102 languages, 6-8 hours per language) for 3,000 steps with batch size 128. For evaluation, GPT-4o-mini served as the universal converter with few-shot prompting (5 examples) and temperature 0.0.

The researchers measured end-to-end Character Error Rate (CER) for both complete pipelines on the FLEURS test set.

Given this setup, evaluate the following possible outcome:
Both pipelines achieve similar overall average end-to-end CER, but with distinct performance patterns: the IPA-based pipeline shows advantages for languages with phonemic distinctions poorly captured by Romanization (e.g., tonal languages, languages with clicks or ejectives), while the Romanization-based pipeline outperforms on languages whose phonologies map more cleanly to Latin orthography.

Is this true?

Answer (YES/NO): NO